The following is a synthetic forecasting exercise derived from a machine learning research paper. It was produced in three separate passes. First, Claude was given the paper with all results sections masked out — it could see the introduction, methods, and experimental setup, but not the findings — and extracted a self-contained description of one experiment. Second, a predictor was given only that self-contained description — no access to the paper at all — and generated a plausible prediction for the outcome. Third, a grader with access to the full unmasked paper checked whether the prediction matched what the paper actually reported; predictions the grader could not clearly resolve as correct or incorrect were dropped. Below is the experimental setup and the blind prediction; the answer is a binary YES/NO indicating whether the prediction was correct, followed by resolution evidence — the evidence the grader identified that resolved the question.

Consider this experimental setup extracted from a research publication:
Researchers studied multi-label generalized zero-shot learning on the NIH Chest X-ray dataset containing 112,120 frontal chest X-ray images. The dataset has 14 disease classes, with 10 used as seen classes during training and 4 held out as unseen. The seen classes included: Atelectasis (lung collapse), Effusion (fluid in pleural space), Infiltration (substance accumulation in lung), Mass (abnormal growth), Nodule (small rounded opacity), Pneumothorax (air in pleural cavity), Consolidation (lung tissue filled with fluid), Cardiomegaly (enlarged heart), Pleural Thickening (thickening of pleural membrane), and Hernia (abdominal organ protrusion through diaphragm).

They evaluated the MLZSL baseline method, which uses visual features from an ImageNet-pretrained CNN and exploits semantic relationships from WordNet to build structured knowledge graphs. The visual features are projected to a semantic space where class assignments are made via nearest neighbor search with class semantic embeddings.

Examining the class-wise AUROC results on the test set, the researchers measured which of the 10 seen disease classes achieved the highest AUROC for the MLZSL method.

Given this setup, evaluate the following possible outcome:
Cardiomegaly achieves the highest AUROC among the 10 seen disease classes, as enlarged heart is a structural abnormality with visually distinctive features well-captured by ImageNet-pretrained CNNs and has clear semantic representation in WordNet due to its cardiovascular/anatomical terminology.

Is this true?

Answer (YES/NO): NO